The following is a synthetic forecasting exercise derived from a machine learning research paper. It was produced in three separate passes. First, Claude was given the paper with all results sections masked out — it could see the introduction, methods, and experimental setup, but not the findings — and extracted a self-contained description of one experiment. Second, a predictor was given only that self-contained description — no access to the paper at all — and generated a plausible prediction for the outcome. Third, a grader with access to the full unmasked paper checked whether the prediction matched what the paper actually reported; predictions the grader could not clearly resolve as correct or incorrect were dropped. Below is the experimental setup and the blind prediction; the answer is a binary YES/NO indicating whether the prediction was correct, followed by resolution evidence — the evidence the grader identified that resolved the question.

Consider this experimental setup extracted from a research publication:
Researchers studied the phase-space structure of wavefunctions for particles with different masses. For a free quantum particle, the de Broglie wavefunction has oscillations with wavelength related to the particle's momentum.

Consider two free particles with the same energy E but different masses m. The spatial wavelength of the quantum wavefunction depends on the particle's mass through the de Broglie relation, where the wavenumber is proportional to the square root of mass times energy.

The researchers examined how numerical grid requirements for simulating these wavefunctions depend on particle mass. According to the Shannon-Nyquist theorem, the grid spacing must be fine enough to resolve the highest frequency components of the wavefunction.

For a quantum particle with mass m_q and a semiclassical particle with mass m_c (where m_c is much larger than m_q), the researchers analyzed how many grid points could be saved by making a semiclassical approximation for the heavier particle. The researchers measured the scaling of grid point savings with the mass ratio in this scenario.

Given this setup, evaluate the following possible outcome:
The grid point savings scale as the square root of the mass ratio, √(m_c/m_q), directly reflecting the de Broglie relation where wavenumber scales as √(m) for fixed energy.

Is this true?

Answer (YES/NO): NO